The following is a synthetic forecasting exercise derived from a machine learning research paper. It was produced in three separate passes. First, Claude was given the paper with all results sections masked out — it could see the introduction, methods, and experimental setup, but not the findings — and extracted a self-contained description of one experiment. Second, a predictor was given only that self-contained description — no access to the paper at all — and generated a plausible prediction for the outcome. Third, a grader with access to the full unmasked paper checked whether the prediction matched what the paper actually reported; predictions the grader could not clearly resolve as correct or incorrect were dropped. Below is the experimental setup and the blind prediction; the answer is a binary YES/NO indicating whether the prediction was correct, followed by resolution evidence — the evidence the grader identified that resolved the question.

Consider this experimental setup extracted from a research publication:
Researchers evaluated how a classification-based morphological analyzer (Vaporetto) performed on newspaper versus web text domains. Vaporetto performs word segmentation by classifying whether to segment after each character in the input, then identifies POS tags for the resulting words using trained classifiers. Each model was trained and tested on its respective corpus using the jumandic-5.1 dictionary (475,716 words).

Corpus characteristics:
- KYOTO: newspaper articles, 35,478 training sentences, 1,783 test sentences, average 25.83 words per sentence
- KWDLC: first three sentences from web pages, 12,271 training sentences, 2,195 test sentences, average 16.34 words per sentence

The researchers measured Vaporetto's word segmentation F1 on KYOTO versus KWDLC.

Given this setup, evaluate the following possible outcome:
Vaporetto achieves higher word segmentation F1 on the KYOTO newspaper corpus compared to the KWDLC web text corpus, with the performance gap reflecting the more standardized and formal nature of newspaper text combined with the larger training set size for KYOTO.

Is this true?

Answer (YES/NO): YES